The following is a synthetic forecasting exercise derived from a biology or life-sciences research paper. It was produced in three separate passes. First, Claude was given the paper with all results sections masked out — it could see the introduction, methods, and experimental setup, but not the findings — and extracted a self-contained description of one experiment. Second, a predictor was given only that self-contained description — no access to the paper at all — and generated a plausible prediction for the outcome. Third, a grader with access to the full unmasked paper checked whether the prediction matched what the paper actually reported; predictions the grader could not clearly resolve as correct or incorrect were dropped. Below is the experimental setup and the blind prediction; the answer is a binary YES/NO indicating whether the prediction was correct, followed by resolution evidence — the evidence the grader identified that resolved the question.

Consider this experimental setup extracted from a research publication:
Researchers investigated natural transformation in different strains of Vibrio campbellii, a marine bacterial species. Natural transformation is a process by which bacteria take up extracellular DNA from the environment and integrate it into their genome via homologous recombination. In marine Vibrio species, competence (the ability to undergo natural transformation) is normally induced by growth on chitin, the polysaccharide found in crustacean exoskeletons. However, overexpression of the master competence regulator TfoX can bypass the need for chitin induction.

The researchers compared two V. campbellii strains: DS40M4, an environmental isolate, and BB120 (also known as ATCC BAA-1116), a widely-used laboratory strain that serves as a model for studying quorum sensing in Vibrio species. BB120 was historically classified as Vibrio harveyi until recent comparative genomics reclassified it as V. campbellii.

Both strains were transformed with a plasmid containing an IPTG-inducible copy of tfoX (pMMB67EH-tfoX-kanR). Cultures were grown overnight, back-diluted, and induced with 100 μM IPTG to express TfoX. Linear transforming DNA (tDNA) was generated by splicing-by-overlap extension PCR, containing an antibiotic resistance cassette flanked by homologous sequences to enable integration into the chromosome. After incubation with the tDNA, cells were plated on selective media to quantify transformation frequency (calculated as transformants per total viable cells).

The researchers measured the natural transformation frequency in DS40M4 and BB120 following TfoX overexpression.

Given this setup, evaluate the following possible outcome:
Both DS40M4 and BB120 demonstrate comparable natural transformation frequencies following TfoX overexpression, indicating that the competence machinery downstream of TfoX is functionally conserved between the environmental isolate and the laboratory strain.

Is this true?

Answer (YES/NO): NO